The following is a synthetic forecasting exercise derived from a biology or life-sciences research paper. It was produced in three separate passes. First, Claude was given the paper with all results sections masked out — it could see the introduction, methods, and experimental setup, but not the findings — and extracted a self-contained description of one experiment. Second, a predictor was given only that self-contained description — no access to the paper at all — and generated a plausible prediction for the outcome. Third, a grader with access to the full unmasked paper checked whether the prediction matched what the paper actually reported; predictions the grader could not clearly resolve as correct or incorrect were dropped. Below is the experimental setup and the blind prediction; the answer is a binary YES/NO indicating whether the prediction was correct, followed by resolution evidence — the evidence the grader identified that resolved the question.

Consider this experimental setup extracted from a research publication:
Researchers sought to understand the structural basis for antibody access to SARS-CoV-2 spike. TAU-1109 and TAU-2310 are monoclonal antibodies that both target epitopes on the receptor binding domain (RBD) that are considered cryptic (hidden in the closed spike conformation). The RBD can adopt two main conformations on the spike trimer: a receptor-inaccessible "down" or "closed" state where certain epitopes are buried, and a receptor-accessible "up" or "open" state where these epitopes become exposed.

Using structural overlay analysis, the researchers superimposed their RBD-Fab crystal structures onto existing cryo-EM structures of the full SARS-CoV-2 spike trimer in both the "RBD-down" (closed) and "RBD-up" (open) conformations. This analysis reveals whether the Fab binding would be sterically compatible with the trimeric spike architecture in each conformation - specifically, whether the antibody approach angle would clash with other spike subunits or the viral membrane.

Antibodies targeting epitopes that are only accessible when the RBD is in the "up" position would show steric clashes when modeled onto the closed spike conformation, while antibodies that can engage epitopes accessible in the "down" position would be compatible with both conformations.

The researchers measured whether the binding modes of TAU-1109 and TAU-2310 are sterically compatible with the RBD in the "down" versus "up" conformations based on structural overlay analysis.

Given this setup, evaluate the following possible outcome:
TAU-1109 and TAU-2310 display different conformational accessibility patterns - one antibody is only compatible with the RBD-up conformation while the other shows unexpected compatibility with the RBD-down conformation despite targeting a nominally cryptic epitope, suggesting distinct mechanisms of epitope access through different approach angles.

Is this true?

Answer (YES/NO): NO